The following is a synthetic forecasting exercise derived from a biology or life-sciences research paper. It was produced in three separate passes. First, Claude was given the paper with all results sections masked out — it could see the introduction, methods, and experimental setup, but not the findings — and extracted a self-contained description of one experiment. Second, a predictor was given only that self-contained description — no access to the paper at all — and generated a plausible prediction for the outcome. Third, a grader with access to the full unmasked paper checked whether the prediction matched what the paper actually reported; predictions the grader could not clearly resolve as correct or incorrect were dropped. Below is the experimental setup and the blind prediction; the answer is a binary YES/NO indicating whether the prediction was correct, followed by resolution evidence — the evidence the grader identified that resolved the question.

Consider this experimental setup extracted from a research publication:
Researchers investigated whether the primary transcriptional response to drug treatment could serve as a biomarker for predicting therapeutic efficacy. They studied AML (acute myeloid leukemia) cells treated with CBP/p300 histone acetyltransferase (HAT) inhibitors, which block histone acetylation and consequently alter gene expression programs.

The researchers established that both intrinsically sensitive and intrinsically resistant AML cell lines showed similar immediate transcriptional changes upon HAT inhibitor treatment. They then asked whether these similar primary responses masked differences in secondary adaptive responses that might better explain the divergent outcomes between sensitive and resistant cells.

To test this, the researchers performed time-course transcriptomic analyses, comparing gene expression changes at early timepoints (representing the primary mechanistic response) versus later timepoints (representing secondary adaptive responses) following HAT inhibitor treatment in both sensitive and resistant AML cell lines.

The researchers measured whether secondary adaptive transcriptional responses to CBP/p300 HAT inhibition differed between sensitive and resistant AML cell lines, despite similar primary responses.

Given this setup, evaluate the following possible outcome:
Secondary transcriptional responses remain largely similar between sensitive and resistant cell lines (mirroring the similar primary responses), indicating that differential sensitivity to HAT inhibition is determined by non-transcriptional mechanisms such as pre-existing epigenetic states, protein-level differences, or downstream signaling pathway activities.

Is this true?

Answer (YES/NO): NO